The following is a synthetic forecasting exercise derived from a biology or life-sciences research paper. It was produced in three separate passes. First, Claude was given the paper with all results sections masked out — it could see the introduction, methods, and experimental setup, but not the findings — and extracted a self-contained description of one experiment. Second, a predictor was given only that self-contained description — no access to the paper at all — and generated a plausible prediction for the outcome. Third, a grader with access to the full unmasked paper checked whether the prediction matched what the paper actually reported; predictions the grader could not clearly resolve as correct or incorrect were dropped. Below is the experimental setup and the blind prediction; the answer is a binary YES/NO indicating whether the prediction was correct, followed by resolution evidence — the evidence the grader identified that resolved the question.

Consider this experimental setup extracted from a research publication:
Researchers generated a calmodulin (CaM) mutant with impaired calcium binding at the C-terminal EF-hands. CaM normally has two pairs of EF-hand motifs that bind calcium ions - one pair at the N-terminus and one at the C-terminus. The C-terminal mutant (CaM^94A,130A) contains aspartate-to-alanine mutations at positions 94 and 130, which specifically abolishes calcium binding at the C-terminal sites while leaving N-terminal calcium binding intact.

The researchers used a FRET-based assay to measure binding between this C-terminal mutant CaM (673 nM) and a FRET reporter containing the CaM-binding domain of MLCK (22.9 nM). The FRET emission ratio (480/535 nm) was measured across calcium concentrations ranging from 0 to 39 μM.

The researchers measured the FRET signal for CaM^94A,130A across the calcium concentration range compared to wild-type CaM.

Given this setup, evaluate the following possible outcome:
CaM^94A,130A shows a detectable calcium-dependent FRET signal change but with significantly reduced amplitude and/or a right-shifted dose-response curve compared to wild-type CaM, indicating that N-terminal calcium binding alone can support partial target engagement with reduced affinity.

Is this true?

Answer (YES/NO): NO